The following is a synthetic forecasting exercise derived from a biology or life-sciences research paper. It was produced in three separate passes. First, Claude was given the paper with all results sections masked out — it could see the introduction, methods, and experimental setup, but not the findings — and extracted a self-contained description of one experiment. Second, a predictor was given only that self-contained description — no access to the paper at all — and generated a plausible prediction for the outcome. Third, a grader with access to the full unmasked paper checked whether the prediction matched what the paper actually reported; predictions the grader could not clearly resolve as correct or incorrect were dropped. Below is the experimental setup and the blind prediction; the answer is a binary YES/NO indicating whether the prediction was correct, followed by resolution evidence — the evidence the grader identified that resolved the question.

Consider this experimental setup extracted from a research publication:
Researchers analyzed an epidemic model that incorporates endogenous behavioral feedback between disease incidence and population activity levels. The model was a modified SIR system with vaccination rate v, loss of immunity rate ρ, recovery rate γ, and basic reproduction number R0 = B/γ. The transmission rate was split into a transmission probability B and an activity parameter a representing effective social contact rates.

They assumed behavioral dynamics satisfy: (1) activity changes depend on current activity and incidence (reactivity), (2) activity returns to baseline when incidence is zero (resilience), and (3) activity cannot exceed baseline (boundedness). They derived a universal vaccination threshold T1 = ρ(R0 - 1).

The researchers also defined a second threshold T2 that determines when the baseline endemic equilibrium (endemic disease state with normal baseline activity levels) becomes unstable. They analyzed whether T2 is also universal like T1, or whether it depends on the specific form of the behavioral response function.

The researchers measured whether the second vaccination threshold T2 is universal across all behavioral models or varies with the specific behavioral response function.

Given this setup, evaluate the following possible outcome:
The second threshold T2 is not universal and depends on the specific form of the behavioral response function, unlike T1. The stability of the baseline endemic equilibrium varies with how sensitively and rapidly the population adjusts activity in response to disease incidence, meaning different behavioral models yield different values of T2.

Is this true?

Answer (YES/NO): YES